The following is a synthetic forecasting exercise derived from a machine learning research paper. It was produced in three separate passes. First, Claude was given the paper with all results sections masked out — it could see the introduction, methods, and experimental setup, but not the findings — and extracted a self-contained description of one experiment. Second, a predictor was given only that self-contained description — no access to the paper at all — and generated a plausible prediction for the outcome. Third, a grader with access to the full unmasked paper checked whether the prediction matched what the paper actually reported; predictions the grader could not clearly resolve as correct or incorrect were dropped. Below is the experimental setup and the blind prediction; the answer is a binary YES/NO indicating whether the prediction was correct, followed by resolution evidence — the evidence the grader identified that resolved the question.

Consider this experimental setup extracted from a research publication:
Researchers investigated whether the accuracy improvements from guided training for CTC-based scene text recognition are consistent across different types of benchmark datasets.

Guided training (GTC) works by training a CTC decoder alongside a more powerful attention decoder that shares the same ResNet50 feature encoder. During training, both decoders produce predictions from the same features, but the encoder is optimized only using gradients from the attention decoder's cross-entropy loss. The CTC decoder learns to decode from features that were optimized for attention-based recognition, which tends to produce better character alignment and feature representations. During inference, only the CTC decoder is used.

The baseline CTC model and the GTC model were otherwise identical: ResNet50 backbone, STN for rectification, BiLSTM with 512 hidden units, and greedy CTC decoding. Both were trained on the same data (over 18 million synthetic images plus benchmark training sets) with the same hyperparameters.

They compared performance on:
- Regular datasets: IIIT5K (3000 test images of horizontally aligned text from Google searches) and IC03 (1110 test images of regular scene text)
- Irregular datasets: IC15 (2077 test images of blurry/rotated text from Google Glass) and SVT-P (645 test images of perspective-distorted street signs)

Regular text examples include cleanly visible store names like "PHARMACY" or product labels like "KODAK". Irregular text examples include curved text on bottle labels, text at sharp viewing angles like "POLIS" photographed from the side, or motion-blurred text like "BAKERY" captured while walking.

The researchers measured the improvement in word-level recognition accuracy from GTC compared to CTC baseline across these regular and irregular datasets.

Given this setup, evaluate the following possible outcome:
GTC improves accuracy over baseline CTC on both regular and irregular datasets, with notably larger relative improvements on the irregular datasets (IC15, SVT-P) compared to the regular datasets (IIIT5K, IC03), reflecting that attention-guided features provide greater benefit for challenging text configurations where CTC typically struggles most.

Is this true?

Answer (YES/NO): YES